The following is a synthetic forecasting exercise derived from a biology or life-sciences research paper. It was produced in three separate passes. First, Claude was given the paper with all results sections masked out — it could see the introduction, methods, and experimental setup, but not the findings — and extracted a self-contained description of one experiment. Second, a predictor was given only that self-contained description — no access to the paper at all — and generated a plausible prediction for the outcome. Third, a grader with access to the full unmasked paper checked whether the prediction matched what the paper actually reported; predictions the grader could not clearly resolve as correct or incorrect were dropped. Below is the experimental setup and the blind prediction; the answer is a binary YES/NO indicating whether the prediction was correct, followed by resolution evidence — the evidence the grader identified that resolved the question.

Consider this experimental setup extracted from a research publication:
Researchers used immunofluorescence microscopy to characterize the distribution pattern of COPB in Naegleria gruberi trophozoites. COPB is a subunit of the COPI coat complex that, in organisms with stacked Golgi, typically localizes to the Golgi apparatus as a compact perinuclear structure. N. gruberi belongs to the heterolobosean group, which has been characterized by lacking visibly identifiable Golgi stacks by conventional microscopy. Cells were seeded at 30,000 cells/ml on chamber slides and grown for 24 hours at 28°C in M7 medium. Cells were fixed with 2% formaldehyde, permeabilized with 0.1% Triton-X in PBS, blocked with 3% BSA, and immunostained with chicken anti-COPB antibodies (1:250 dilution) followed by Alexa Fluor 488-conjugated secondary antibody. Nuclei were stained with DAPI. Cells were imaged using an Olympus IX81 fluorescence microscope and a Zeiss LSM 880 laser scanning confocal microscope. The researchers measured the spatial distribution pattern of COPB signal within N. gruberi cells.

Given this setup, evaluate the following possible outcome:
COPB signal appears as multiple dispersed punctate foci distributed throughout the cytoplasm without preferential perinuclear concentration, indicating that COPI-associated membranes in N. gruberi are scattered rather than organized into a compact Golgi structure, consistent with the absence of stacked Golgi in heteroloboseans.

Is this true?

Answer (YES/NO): NO